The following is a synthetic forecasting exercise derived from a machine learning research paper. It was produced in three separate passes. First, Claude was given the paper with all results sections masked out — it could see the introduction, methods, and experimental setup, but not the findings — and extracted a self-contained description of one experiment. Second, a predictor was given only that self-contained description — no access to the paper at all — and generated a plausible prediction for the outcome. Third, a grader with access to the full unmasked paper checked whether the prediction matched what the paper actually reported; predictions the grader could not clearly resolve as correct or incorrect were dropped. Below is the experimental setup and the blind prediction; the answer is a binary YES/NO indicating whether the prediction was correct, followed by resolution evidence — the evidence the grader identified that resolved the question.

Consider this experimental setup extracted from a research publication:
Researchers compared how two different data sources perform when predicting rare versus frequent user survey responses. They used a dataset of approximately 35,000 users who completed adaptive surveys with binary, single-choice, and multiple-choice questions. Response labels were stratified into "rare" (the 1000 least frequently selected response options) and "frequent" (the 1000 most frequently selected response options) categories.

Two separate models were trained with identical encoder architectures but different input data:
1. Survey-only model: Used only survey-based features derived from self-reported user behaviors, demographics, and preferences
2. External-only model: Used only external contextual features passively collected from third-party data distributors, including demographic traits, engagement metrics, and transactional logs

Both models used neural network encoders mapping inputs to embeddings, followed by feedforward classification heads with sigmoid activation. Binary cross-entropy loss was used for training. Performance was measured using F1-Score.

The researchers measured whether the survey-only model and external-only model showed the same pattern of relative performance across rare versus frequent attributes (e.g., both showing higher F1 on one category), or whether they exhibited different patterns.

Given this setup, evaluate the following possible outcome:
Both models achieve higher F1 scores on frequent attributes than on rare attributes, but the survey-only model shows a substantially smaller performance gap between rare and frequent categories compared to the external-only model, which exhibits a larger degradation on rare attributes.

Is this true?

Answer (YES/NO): NO